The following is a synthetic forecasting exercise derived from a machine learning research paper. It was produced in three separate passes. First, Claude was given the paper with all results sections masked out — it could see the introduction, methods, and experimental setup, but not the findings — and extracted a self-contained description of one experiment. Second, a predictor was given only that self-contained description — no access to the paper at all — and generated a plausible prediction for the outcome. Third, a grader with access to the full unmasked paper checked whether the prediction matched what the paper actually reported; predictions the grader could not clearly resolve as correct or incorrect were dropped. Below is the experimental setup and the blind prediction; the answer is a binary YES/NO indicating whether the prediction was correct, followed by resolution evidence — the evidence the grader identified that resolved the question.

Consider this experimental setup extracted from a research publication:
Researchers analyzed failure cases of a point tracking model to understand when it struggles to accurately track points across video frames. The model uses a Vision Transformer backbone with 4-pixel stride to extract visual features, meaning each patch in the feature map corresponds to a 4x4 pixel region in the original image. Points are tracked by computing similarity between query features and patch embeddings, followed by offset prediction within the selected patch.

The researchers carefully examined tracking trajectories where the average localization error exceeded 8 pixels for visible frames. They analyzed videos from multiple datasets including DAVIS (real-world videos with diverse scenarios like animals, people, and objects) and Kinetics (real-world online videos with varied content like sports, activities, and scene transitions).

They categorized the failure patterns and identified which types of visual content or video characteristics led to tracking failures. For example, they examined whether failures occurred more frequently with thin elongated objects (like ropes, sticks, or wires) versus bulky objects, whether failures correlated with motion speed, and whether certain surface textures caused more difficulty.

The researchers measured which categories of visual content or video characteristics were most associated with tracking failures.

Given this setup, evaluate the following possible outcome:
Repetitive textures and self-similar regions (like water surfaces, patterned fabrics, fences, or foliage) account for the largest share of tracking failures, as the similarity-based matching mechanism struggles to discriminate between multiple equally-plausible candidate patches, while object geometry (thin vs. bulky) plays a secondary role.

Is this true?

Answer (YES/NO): NO